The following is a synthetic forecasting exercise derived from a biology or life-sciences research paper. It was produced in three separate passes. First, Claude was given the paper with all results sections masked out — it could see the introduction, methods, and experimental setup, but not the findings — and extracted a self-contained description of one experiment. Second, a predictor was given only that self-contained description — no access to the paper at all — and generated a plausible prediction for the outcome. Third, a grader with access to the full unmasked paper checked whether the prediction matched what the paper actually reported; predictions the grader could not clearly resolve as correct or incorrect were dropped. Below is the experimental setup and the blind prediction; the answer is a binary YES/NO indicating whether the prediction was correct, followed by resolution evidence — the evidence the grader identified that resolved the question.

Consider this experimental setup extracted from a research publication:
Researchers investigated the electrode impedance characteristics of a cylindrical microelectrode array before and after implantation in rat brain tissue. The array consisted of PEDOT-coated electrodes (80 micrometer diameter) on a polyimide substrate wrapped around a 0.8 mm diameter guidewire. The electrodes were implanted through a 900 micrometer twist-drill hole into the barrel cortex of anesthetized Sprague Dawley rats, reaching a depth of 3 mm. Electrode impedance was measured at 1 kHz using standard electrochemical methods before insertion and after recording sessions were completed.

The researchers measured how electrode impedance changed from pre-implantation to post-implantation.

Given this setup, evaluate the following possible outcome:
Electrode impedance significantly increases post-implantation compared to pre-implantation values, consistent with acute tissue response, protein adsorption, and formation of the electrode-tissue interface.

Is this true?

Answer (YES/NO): YES